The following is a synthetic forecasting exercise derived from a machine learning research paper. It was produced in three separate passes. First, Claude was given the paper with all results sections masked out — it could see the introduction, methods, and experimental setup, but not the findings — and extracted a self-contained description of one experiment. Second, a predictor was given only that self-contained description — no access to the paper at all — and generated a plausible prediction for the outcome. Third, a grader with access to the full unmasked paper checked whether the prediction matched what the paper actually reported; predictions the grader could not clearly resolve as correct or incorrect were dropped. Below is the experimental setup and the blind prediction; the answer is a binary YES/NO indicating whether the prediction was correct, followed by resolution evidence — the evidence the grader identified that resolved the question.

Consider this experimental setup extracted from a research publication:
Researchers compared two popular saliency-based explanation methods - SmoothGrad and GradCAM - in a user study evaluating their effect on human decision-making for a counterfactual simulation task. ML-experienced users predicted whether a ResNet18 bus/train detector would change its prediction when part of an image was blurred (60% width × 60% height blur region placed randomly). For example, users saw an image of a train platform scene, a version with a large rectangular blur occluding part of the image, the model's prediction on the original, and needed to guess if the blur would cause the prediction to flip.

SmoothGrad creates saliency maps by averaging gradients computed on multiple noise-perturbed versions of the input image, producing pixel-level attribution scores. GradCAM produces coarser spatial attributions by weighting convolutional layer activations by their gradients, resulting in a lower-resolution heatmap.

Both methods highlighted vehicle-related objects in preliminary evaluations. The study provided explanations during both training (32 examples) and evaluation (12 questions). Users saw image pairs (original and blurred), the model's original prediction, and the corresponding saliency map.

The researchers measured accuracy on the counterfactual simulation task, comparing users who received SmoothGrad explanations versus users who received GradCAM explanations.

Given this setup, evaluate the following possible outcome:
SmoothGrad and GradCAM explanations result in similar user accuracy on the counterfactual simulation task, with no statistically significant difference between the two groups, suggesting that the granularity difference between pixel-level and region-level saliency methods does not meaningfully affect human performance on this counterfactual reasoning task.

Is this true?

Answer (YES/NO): YES